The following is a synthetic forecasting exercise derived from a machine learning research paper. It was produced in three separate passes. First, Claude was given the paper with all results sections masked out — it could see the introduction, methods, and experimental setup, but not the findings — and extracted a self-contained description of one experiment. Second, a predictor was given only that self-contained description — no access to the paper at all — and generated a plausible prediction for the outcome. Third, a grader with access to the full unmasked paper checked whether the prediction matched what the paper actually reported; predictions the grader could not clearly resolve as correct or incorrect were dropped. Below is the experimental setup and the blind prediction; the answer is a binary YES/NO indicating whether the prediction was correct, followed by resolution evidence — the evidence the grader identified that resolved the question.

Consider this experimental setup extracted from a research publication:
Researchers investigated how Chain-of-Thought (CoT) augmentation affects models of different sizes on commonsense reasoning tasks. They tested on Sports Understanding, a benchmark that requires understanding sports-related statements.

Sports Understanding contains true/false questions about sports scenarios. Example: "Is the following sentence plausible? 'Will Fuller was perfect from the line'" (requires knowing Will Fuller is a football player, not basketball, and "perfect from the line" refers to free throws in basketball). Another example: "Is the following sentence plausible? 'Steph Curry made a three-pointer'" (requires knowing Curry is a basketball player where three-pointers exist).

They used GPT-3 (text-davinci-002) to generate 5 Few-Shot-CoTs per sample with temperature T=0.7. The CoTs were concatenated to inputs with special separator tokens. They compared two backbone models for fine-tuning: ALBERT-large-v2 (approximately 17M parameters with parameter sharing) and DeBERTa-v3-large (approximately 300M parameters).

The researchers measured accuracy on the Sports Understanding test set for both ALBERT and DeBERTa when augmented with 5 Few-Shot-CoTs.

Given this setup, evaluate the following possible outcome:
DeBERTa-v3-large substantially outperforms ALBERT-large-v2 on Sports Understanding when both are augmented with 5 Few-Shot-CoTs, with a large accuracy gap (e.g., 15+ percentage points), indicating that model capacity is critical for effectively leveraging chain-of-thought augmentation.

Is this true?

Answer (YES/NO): NO